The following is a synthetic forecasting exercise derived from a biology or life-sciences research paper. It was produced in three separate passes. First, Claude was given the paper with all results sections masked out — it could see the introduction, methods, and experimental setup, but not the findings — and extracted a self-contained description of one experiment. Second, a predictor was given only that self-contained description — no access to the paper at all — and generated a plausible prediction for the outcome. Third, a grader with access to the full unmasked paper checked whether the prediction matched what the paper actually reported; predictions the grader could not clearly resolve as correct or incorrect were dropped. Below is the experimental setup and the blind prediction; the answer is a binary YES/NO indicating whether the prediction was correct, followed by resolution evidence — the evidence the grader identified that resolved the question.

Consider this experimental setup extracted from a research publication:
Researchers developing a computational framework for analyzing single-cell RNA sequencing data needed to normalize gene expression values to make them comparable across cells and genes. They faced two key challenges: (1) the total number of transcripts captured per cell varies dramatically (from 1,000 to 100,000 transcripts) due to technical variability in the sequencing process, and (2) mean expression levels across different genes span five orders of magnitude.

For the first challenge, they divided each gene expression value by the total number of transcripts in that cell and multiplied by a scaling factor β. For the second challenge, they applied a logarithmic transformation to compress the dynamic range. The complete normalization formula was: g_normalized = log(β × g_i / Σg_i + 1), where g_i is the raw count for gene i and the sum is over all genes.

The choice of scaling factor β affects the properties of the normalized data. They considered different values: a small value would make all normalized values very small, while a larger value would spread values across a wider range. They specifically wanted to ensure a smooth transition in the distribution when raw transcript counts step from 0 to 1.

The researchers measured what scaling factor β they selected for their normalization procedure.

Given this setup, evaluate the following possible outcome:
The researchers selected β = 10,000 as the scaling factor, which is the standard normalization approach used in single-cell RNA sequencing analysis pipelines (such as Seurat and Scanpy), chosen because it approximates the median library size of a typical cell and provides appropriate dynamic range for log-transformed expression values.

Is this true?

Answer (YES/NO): NO